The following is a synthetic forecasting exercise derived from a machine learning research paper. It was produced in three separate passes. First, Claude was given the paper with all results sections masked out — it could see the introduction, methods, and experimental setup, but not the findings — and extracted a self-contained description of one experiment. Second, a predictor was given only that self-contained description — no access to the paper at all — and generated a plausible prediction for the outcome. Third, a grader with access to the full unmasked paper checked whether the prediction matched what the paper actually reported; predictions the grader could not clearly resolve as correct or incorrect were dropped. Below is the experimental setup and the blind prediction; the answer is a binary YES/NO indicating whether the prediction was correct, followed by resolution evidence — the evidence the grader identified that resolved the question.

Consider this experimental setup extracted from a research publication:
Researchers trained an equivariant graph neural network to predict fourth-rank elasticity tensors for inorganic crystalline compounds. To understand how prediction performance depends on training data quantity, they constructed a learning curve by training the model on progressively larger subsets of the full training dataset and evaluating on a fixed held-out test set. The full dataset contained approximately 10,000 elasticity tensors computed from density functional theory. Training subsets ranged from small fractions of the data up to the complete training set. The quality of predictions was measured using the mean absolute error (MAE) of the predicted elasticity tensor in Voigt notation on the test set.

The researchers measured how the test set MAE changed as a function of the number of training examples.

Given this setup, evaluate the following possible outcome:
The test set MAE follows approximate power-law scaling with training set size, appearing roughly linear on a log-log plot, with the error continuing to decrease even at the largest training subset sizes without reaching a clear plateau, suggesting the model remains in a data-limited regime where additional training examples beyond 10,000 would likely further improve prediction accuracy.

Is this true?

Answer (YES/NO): NO